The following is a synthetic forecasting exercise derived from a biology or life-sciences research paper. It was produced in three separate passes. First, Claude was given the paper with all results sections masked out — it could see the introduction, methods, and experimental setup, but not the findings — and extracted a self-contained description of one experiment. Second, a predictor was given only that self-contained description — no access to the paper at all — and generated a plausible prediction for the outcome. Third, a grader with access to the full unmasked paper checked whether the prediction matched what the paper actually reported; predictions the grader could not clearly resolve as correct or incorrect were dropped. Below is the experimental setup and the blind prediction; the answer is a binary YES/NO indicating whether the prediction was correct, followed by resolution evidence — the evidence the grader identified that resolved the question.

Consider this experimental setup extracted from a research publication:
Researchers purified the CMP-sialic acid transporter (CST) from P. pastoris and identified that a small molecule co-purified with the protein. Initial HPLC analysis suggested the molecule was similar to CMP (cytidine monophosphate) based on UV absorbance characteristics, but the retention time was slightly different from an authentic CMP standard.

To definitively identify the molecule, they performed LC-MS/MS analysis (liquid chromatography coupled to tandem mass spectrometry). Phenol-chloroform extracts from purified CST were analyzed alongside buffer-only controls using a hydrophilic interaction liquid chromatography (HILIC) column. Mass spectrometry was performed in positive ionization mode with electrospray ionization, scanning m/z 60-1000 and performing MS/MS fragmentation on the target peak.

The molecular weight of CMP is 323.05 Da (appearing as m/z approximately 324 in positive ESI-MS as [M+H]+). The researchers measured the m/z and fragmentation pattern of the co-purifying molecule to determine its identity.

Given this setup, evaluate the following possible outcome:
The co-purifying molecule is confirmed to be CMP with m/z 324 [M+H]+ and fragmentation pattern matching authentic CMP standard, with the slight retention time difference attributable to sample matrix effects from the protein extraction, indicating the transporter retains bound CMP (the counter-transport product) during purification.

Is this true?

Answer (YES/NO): NO